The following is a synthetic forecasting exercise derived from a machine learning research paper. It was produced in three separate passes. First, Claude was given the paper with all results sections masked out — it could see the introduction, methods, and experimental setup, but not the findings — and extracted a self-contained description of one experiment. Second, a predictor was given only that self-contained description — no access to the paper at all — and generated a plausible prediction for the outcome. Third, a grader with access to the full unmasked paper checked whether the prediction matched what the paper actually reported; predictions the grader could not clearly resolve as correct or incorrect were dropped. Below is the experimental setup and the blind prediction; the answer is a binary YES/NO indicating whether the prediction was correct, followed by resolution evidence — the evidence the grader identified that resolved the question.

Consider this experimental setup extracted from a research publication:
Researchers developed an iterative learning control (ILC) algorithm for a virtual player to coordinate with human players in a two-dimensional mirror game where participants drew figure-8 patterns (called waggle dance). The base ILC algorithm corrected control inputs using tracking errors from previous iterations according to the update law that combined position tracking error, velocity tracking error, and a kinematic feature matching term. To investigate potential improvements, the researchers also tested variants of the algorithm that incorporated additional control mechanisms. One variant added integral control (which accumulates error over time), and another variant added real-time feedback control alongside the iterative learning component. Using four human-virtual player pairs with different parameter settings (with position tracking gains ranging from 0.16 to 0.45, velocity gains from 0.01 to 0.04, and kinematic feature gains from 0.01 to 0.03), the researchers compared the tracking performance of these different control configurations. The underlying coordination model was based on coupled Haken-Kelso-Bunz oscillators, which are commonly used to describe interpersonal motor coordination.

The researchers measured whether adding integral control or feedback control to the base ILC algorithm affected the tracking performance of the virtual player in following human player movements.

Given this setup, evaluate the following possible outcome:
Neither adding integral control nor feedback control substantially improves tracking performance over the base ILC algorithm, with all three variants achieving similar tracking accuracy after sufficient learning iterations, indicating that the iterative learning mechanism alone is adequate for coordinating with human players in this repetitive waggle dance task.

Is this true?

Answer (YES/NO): NO